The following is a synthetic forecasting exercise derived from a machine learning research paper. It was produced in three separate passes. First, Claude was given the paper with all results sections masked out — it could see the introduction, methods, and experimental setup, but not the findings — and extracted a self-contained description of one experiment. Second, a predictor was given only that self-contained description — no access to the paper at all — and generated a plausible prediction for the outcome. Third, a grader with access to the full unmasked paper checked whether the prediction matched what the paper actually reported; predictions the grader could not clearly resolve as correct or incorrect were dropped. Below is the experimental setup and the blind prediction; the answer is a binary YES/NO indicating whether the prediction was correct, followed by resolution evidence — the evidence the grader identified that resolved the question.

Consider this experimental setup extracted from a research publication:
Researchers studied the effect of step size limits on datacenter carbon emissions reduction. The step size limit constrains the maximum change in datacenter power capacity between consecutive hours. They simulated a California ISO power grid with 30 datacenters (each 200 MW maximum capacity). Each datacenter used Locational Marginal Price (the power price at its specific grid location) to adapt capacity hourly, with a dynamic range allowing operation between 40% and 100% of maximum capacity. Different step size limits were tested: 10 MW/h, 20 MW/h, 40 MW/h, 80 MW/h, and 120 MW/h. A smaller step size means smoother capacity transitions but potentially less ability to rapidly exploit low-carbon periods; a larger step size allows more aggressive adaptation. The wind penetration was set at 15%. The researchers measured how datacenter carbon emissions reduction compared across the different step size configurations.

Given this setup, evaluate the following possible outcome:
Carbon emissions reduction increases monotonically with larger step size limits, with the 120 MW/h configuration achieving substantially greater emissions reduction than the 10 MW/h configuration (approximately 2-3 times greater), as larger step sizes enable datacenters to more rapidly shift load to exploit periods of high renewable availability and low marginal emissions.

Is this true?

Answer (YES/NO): NO